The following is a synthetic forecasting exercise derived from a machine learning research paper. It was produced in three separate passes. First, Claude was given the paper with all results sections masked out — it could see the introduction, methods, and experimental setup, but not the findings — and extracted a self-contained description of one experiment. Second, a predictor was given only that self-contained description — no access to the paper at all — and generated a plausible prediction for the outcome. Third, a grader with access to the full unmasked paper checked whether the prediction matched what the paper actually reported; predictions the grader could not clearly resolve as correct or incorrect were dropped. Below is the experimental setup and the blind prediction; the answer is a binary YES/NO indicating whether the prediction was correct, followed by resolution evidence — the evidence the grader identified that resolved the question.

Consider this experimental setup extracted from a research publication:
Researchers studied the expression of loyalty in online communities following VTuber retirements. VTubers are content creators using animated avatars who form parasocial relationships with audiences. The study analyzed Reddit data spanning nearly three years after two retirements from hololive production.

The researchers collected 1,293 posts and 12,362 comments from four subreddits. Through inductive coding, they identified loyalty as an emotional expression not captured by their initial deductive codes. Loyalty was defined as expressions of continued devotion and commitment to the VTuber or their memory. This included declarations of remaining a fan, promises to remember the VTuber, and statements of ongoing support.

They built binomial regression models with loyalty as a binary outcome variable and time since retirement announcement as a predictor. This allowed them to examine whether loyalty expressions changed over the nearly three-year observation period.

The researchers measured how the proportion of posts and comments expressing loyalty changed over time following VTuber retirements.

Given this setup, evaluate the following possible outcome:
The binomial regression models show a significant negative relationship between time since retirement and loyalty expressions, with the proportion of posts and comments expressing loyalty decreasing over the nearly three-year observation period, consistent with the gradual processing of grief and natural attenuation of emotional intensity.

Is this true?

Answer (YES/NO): NO